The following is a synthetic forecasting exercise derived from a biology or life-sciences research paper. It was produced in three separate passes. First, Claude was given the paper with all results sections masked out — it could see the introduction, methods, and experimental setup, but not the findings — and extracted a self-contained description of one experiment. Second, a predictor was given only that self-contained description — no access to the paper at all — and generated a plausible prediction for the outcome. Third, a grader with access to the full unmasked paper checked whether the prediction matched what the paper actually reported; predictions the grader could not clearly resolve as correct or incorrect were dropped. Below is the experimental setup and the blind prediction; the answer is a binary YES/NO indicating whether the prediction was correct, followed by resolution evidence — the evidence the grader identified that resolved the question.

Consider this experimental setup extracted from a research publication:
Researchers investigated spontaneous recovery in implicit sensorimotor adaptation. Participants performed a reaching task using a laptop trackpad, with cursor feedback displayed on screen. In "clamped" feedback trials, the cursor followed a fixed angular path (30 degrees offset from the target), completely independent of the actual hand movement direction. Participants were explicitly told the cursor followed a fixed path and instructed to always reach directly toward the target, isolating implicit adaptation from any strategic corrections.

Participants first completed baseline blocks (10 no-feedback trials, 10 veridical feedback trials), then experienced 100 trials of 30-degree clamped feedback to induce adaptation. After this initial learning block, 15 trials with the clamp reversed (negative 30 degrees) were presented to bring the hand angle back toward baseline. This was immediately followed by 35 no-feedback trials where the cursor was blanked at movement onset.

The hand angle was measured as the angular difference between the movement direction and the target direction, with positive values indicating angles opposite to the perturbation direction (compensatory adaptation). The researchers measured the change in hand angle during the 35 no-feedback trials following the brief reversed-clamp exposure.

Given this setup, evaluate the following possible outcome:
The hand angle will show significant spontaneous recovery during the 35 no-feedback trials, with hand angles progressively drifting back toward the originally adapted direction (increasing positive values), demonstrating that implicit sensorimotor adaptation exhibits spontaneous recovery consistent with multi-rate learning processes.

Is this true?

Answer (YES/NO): NO